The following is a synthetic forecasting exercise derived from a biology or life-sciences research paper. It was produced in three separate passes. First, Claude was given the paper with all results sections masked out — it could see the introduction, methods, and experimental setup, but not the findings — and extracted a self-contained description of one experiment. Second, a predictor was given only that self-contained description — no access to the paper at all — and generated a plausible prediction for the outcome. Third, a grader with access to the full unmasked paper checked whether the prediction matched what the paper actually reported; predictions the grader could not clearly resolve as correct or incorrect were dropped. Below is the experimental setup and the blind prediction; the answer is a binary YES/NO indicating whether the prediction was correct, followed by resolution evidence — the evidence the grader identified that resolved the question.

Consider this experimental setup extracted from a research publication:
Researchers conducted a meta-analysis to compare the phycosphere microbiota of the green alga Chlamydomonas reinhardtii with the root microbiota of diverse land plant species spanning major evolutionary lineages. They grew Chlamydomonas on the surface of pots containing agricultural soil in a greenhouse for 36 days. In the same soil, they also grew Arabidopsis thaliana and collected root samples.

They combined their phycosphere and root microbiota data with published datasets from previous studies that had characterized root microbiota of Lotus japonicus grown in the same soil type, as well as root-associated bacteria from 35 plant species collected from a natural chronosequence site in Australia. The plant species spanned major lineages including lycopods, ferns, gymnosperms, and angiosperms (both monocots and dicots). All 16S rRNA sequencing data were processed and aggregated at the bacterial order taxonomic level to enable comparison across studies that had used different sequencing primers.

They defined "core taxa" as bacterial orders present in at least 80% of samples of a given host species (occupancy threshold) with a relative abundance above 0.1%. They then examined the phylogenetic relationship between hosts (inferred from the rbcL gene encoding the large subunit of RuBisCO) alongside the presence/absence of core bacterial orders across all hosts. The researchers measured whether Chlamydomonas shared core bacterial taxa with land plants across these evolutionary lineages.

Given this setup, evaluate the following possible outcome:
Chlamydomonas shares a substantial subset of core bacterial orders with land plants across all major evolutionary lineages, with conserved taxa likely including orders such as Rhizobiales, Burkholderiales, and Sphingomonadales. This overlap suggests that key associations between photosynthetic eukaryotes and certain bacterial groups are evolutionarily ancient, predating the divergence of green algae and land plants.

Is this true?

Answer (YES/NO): YES